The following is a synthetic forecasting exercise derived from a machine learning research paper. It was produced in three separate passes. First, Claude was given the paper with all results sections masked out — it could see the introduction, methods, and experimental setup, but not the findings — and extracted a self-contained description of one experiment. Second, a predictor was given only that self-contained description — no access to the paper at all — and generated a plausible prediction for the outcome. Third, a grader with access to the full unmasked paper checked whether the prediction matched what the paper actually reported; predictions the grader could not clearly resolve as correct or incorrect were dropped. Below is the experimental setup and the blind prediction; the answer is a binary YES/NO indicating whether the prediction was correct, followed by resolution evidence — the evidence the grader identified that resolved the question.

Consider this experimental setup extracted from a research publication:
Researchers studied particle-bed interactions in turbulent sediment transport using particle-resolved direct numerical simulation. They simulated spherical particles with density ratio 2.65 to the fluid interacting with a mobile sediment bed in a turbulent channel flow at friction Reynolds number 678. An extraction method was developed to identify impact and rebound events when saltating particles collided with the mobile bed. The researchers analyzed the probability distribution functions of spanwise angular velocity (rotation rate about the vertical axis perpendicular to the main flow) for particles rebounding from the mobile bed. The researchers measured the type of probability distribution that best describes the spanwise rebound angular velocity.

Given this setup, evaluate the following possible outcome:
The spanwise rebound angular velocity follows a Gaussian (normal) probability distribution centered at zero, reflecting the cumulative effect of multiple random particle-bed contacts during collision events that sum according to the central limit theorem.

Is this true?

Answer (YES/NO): NO